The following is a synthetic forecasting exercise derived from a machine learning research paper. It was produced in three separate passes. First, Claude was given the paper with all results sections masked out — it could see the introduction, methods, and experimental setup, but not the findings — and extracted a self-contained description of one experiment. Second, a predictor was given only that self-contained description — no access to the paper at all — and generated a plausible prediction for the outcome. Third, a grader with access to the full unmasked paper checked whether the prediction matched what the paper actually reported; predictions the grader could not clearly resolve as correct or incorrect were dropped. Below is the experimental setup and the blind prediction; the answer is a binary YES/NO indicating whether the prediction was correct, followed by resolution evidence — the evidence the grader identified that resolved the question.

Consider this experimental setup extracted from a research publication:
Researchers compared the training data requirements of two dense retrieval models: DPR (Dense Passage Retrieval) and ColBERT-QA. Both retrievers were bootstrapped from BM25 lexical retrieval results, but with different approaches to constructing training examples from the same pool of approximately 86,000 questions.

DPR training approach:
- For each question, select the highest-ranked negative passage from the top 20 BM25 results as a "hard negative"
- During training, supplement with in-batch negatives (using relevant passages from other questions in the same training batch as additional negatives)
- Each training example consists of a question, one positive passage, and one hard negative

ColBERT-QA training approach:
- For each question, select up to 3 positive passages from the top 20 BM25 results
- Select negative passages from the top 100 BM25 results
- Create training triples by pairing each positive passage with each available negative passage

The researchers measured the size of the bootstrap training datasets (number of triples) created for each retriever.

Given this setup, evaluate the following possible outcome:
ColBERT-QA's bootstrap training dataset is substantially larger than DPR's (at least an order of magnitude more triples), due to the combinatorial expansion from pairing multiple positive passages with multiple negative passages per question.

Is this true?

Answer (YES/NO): YES